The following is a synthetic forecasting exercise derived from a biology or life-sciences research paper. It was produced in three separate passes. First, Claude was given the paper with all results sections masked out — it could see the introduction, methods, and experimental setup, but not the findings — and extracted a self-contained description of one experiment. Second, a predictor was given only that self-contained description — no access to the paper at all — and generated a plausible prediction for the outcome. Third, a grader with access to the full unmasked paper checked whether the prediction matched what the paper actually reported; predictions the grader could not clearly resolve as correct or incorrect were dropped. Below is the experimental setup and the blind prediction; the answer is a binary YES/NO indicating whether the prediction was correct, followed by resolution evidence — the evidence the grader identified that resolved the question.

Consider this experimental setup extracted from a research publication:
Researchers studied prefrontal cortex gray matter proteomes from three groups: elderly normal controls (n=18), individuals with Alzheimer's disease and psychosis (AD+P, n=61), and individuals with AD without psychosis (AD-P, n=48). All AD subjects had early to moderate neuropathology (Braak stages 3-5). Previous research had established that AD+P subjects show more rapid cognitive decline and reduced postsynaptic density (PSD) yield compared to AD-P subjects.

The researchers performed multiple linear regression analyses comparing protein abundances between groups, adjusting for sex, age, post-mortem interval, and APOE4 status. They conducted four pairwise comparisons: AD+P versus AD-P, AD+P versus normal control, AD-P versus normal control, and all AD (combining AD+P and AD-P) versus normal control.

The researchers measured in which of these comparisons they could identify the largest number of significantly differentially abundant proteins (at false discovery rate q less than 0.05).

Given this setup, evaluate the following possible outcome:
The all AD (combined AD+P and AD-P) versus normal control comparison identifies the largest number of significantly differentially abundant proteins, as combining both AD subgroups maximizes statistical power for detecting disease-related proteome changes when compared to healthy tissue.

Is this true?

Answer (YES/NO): NO